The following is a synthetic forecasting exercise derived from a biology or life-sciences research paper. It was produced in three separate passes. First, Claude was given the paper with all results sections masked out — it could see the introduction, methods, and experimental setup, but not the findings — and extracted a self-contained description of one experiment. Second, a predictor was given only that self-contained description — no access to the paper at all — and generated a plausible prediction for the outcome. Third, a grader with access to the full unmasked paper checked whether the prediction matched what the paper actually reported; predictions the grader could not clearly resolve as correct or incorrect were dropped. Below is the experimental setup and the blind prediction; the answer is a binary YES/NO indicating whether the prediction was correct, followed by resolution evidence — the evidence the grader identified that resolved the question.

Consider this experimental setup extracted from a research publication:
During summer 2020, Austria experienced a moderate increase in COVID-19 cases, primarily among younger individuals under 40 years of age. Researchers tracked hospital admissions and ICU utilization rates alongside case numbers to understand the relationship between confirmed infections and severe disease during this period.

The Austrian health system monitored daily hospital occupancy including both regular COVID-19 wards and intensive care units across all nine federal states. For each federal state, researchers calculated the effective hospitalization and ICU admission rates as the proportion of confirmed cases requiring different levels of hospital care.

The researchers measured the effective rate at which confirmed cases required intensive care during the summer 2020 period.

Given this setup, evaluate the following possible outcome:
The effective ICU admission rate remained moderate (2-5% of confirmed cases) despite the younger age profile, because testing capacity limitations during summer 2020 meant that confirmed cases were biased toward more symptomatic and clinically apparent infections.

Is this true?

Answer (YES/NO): NO